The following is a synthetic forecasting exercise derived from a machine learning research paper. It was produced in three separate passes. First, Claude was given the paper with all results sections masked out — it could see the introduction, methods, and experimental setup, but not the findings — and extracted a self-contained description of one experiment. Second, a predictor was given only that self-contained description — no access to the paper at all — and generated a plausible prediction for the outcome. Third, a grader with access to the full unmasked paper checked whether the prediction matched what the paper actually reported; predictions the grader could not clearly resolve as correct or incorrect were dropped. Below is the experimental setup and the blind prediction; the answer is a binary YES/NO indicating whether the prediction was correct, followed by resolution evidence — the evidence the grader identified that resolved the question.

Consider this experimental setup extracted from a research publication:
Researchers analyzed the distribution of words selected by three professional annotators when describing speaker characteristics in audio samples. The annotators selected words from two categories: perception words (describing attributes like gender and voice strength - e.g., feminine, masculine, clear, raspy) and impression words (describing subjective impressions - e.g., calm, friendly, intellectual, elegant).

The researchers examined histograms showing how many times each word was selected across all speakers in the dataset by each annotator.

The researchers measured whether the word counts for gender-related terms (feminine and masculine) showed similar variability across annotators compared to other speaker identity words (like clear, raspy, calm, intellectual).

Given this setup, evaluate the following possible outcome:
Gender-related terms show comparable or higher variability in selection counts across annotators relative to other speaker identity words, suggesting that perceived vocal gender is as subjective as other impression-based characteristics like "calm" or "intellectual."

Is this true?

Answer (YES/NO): NO